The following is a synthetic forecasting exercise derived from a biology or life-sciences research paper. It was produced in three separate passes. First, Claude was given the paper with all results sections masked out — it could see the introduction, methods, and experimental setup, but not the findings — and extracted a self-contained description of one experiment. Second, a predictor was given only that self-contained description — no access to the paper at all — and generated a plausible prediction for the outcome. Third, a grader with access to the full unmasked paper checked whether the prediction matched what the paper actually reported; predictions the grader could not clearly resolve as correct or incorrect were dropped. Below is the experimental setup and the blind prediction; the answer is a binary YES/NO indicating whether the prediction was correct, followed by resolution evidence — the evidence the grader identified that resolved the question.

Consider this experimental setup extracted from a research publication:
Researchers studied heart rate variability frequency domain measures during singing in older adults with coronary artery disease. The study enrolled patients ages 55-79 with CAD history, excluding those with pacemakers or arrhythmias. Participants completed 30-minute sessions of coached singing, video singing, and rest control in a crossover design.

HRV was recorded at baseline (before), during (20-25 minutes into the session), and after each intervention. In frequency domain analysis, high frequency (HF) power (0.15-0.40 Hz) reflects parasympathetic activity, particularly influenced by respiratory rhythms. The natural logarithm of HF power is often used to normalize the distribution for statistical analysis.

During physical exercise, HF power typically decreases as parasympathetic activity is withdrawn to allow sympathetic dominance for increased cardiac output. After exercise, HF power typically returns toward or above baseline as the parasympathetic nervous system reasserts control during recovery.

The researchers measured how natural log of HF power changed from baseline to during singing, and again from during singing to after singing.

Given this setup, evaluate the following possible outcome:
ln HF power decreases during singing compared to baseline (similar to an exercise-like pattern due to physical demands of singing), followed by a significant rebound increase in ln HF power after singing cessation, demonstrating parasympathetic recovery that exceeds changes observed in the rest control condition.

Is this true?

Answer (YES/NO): NO